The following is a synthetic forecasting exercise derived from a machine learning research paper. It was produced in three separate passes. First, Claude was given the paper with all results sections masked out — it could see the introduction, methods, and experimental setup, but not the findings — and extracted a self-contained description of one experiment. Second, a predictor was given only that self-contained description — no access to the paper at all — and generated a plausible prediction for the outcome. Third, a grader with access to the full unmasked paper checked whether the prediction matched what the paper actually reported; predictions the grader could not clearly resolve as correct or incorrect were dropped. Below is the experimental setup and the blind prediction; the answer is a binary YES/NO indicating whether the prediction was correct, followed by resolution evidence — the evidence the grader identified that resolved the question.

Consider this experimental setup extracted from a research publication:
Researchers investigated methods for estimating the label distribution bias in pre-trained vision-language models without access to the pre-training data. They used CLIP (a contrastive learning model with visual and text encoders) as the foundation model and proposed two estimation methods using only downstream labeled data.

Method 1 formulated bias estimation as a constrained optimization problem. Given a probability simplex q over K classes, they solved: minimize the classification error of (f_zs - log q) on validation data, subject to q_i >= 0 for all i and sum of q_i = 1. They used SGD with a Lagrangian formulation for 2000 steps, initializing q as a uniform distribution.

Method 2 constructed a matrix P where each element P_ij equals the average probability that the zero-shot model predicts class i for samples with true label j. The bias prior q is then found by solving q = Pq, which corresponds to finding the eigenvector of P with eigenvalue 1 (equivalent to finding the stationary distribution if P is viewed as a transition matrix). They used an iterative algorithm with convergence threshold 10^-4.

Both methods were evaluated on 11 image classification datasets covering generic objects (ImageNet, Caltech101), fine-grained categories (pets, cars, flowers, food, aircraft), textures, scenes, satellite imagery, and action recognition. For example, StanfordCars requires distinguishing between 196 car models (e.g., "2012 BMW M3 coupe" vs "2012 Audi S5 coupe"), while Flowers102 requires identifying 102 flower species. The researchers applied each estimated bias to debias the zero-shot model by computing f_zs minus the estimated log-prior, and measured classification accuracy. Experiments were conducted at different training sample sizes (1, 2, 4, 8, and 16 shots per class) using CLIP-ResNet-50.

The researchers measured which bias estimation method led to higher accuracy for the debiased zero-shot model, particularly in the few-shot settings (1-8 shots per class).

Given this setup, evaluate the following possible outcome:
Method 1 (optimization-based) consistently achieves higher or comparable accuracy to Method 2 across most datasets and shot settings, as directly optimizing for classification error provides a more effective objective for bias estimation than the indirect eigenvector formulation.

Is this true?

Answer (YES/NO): NO